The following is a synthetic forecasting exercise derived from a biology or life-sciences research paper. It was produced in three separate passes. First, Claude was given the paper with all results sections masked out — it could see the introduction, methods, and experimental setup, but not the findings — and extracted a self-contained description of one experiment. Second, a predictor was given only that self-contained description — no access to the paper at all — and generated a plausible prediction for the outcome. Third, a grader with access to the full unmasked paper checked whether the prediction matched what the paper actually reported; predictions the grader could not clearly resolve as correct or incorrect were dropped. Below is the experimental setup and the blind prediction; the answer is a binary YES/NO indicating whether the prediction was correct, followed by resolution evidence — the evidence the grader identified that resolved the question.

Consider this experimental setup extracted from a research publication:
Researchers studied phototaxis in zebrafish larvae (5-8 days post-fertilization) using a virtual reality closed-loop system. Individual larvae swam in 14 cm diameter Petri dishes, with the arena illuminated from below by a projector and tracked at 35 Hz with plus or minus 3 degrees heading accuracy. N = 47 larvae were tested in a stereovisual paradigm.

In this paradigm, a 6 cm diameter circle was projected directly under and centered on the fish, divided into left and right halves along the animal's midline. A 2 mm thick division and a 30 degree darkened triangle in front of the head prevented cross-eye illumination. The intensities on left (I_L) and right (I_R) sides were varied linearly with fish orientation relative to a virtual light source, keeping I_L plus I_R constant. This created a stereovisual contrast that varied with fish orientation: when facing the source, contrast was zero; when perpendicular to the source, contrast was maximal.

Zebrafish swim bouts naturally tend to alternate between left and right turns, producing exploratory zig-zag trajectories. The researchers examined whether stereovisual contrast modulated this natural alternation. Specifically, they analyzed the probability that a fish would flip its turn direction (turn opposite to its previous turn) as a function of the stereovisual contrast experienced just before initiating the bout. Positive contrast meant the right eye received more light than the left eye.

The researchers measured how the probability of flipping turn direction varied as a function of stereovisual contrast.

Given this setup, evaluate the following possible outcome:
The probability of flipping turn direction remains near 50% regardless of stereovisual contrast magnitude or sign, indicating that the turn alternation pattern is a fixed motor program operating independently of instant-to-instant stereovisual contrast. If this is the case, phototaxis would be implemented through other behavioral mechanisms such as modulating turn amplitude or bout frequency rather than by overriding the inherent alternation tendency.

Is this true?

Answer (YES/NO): NO